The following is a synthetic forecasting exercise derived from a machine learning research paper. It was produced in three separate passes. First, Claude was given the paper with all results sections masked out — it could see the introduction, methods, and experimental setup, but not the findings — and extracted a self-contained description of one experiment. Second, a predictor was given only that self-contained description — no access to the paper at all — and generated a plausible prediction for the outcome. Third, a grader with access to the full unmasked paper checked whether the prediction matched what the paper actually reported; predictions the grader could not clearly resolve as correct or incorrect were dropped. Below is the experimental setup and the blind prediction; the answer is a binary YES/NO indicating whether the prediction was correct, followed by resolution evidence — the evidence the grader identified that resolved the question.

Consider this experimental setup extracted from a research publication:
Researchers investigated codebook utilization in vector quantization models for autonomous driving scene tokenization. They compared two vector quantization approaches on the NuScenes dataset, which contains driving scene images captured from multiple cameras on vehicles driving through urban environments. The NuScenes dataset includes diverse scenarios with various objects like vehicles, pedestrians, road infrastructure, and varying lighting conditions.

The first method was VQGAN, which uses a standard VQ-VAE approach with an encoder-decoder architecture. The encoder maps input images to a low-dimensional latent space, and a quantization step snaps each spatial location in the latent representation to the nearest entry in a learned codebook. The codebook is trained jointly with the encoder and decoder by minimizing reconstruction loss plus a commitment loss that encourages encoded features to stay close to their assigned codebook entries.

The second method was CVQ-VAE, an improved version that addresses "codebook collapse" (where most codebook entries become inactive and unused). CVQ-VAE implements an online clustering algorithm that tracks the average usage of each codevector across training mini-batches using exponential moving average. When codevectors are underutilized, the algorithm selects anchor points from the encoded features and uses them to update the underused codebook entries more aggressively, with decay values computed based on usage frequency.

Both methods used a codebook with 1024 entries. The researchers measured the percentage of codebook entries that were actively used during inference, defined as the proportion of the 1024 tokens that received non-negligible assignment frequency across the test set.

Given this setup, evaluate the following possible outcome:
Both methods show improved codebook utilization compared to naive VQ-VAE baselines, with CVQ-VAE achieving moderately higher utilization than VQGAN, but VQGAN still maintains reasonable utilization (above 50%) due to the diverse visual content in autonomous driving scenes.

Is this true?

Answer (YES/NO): NO